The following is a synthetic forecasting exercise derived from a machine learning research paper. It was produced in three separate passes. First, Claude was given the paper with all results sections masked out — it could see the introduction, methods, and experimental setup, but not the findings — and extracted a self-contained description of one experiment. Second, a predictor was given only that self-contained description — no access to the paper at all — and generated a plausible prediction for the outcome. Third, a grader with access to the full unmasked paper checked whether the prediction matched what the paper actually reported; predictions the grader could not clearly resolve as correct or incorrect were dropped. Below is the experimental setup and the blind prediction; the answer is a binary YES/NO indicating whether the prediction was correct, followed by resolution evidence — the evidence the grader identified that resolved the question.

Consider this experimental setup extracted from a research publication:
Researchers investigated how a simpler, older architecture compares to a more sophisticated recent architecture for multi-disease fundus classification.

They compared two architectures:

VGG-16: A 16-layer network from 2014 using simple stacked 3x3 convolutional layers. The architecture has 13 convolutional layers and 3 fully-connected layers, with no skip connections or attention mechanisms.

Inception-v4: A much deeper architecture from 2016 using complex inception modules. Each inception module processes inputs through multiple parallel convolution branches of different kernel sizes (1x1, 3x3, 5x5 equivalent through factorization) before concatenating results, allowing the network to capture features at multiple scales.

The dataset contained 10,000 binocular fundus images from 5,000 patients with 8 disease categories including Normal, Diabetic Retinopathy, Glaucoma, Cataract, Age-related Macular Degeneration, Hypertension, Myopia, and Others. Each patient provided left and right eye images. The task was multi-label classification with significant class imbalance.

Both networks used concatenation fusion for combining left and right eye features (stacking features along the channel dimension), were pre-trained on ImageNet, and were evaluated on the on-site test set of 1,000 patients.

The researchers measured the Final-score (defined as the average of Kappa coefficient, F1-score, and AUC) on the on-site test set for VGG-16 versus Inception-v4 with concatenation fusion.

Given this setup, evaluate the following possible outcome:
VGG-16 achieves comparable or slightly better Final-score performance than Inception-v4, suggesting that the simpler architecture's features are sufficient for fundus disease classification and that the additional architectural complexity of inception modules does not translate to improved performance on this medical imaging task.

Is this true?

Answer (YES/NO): YES